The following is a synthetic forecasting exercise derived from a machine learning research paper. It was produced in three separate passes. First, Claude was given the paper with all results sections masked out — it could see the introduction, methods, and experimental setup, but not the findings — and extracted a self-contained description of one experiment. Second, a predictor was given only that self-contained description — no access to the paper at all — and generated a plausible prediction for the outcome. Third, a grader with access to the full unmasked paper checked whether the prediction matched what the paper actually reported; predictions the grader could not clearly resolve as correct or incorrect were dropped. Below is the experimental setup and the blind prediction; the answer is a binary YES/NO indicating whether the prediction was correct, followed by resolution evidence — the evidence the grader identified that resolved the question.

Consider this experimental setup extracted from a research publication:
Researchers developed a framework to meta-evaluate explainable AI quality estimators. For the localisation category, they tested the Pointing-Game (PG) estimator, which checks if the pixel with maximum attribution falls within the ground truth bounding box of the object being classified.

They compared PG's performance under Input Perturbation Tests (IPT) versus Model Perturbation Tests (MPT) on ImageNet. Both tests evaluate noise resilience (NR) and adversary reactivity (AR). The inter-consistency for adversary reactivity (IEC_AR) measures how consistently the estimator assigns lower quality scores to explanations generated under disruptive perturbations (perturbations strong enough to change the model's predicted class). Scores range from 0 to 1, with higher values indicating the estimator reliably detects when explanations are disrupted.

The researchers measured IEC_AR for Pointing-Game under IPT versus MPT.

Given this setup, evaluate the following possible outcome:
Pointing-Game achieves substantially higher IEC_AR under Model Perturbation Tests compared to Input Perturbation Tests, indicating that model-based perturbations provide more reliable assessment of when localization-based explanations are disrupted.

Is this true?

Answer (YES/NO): YES